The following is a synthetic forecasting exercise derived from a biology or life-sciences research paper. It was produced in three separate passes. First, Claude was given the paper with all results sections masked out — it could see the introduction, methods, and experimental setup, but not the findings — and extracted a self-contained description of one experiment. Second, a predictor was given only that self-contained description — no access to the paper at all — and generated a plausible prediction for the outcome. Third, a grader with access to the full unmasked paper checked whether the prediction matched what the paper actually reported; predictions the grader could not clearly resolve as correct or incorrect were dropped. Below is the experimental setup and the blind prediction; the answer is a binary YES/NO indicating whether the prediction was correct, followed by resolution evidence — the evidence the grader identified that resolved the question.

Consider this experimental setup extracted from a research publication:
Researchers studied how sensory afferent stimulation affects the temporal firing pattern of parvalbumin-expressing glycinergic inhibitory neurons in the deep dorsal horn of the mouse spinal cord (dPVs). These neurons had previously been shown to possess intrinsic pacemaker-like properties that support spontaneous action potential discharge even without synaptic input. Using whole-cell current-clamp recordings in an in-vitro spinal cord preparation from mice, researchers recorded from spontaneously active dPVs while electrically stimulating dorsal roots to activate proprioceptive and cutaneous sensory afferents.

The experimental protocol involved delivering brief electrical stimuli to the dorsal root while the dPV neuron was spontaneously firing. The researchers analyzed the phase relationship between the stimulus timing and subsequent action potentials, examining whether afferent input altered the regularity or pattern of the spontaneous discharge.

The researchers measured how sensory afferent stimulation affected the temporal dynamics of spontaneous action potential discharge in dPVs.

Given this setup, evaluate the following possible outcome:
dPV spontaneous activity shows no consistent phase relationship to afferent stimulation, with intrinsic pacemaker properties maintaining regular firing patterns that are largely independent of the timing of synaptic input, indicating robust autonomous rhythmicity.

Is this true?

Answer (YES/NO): NO